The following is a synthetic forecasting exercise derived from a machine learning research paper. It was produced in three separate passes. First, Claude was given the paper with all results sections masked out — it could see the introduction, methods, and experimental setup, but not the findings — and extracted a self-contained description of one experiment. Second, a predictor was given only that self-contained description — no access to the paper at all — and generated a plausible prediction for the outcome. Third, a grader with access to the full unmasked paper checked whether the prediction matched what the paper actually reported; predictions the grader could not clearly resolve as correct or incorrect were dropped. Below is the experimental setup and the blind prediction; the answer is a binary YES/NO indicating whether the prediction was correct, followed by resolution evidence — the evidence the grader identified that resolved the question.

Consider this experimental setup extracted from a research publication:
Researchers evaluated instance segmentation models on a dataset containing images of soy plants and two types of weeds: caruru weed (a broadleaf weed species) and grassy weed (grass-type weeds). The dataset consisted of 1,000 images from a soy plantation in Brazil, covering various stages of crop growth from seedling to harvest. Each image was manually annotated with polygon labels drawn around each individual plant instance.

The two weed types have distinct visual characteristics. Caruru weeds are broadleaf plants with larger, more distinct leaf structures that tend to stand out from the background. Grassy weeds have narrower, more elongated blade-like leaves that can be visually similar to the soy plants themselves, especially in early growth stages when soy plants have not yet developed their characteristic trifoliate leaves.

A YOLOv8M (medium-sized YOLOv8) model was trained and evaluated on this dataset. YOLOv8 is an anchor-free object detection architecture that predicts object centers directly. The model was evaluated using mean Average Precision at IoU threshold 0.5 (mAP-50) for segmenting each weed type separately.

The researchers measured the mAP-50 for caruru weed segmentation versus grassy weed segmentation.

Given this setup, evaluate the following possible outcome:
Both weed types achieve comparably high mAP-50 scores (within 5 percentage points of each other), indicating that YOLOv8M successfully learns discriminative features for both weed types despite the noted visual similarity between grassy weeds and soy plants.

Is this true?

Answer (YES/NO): NO